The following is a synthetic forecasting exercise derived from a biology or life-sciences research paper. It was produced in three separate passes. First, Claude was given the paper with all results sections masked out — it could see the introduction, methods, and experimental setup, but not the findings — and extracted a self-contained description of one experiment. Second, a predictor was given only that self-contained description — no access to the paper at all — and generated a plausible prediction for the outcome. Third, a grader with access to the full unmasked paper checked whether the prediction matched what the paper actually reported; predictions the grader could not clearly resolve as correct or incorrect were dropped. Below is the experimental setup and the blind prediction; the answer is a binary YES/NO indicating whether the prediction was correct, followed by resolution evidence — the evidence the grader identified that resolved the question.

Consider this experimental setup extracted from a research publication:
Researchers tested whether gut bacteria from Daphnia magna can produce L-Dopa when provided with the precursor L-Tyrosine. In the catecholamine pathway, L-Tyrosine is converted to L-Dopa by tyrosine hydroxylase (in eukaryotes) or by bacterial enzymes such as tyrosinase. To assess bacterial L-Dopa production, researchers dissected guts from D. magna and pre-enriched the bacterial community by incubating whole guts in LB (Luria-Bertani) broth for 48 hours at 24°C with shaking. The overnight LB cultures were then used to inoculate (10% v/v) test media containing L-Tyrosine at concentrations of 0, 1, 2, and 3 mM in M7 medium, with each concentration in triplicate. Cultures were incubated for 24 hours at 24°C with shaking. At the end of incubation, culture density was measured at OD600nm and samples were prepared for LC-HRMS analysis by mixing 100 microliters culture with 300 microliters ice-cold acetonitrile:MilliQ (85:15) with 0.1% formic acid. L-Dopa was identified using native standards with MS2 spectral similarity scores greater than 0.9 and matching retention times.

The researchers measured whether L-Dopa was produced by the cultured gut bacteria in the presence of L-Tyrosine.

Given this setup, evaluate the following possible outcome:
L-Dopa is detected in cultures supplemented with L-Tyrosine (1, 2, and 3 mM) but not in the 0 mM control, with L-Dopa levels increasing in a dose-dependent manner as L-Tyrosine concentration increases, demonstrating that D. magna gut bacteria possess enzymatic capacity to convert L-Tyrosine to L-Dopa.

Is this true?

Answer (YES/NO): NO